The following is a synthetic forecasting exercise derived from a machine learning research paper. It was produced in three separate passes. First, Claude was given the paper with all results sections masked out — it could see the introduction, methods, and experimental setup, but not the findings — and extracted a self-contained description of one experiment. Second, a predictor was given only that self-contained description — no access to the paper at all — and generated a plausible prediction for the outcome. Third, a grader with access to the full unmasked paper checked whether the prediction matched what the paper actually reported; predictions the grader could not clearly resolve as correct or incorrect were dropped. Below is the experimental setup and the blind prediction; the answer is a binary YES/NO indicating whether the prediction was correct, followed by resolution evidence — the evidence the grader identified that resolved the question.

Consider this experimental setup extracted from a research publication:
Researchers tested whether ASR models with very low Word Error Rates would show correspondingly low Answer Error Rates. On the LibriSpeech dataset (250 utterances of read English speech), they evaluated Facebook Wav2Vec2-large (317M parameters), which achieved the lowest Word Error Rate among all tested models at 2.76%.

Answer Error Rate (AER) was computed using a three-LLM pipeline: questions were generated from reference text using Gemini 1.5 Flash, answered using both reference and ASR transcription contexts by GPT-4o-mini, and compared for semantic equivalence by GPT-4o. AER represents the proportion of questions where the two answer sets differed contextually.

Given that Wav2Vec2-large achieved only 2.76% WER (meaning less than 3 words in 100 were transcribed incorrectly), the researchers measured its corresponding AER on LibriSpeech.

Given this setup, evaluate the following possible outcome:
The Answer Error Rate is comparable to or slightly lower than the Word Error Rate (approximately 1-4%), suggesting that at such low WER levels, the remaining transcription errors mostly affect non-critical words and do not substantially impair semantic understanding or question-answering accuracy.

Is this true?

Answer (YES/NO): NO